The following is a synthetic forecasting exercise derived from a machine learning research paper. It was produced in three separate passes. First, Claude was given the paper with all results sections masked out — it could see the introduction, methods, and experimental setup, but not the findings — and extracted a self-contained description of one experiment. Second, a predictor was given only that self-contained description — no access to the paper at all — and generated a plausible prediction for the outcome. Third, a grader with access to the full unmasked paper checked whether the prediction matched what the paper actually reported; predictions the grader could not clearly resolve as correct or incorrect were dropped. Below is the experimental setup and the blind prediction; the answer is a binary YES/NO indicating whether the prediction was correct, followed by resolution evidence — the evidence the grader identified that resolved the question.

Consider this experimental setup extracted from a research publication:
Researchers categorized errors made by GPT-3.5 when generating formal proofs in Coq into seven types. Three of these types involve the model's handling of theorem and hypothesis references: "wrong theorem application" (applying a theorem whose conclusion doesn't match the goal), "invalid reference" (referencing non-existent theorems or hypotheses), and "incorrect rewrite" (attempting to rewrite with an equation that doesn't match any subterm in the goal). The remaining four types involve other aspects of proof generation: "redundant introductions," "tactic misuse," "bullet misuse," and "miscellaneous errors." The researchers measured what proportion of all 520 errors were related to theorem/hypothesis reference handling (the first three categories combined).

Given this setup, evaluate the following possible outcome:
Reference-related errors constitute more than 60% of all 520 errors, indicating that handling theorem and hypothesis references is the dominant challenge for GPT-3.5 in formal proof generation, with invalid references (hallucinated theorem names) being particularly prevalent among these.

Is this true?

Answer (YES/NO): NO